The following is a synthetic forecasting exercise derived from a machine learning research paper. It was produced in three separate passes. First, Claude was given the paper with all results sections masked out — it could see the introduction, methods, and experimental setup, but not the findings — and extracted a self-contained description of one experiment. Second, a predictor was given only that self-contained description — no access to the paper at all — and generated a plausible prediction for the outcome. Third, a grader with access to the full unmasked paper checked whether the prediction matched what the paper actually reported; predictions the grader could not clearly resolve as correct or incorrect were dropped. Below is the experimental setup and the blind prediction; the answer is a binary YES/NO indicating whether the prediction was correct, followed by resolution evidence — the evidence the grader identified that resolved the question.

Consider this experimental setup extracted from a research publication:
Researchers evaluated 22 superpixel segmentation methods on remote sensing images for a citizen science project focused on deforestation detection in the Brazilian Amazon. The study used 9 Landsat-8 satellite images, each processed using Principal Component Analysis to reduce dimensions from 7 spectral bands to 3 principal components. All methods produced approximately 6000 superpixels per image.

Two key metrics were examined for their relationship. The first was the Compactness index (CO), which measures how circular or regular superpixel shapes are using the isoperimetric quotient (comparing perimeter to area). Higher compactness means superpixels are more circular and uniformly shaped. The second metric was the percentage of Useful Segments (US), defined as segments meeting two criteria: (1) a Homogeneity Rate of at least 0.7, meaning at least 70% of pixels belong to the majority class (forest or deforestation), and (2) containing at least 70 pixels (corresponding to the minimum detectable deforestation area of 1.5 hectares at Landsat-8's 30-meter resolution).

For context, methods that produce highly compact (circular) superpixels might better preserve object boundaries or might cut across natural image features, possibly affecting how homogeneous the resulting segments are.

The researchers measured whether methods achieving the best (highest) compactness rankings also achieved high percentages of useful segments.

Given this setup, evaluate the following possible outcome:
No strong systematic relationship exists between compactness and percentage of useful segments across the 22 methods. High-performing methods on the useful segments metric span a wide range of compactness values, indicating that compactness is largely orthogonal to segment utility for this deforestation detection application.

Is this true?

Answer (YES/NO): NO